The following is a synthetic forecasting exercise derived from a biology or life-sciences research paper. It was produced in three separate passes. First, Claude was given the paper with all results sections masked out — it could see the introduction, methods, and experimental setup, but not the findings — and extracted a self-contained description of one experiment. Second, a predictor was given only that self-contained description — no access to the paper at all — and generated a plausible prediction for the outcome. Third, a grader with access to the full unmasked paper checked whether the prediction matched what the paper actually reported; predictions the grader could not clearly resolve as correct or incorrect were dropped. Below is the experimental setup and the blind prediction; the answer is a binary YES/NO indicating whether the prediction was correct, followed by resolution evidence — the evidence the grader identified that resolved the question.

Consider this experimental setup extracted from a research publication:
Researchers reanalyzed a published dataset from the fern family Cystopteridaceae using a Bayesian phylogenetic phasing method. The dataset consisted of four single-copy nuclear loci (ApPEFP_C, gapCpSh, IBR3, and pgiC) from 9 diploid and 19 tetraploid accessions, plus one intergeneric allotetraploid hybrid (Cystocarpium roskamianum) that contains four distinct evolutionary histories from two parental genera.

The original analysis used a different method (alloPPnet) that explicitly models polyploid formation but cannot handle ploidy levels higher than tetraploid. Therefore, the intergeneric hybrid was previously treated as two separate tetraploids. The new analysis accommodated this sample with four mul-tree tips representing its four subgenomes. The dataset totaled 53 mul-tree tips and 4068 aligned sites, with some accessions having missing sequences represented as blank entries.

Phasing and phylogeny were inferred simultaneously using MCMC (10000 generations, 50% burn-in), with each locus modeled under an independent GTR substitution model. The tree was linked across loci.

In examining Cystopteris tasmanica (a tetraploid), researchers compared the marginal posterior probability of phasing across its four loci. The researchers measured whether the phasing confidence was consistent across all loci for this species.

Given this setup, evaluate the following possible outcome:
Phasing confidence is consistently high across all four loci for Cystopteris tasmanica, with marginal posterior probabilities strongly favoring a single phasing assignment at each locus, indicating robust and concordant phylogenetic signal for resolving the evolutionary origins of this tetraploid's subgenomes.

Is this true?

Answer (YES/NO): NO